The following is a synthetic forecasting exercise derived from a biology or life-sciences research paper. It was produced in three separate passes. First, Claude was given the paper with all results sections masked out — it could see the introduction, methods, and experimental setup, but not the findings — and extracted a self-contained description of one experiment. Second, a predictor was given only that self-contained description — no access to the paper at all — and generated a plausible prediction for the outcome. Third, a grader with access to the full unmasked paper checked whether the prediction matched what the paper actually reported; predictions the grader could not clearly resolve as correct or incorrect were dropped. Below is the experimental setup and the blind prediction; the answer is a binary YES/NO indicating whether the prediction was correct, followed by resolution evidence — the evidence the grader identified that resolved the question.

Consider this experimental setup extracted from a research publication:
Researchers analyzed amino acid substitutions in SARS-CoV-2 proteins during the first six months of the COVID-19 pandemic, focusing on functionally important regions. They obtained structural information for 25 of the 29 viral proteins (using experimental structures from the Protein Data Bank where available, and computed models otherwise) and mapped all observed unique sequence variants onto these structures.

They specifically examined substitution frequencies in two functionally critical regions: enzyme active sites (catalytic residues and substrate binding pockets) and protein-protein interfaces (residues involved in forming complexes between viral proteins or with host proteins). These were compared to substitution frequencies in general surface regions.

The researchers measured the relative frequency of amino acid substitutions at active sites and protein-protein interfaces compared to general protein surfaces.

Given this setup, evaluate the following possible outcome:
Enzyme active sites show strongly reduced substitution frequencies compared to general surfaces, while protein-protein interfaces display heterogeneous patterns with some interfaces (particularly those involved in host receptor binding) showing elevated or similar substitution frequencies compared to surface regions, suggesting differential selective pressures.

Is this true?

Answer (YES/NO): NO